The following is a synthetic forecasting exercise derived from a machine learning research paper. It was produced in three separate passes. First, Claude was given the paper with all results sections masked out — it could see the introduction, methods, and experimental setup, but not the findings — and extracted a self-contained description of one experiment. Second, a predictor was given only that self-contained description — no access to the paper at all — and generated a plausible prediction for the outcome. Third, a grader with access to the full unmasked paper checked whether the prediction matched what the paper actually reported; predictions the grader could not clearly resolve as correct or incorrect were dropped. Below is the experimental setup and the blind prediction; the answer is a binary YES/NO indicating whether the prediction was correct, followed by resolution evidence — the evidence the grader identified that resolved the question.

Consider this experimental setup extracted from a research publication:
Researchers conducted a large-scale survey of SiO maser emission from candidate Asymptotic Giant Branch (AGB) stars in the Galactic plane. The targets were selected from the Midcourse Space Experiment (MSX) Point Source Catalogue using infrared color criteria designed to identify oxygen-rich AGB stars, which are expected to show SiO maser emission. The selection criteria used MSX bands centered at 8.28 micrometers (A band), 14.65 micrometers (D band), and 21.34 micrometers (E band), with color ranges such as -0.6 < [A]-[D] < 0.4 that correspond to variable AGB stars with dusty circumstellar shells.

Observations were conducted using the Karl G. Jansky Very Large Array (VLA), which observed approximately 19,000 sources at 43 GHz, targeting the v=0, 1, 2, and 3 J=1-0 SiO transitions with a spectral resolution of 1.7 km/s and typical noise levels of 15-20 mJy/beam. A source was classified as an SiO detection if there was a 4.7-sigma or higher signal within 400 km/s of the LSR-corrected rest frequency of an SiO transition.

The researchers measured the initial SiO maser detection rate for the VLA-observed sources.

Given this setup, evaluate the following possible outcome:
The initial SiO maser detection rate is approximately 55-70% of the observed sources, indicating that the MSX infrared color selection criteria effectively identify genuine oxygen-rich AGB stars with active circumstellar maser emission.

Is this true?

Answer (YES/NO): YES